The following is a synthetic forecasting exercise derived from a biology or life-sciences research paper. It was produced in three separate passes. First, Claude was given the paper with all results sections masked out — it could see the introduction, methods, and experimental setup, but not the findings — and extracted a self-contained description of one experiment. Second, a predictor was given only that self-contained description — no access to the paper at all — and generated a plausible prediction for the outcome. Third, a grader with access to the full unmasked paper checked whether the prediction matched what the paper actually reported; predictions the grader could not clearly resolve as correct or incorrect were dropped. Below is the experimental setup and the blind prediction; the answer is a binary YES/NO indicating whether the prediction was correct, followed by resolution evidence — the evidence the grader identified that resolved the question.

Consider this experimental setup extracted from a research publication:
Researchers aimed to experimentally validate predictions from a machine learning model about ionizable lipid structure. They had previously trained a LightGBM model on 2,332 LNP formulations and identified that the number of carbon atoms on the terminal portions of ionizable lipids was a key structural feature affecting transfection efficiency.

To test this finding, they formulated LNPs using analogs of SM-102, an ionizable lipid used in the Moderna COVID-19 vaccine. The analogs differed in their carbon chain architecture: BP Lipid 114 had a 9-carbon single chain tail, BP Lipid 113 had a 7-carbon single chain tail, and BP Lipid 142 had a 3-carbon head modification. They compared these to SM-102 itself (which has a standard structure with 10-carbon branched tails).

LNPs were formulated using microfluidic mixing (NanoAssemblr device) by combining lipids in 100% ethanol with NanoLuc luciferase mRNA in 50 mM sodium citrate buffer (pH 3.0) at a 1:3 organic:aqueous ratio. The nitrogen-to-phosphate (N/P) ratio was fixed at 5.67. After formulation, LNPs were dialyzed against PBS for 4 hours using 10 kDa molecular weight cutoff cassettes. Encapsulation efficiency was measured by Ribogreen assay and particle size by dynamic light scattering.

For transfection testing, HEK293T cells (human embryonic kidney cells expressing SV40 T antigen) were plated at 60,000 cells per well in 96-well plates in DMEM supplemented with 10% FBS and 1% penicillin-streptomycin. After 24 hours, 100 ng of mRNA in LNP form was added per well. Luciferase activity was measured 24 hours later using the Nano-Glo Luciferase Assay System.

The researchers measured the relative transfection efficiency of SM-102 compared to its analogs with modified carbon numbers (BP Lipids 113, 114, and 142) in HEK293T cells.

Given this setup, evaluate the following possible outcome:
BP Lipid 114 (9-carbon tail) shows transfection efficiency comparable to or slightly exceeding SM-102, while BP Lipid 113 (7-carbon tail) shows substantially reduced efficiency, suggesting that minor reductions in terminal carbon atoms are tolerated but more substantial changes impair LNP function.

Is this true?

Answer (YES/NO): NO